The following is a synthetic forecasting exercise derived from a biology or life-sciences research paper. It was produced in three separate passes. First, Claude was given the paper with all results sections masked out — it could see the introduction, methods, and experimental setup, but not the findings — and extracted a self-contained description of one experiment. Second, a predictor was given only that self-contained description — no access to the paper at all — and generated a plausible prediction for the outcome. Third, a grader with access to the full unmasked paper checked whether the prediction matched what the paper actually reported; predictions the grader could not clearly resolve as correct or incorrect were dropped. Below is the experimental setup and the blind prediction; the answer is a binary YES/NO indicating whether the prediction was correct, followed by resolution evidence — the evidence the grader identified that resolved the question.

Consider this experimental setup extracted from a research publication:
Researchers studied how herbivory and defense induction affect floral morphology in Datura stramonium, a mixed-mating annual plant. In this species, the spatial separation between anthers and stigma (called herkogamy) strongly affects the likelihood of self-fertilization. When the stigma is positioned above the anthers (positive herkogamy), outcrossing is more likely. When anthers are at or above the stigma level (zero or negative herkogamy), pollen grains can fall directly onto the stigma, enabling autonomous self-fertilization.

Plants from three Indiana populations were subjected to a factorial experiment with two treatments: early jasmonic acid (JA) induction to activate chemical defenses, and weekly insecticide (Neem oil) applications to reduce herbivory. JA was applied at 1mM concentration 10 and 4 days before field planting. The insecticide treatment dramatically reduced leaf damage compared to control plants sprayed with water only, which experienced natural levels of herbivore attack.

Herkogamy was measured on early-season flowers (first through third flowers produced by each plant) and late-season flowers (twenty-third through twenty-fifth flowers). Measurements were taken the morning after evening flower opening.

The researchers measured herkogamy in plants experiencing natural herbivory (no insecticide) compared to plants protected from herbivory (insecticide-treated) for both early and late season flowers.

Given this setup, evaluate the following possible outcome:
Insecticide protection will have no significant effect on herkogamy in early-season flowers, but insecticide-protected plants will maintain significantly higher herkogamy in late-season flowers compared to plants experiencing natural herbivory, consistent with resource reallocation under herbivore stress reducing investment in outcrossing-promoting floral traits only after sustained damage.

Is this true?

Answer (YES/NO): NO